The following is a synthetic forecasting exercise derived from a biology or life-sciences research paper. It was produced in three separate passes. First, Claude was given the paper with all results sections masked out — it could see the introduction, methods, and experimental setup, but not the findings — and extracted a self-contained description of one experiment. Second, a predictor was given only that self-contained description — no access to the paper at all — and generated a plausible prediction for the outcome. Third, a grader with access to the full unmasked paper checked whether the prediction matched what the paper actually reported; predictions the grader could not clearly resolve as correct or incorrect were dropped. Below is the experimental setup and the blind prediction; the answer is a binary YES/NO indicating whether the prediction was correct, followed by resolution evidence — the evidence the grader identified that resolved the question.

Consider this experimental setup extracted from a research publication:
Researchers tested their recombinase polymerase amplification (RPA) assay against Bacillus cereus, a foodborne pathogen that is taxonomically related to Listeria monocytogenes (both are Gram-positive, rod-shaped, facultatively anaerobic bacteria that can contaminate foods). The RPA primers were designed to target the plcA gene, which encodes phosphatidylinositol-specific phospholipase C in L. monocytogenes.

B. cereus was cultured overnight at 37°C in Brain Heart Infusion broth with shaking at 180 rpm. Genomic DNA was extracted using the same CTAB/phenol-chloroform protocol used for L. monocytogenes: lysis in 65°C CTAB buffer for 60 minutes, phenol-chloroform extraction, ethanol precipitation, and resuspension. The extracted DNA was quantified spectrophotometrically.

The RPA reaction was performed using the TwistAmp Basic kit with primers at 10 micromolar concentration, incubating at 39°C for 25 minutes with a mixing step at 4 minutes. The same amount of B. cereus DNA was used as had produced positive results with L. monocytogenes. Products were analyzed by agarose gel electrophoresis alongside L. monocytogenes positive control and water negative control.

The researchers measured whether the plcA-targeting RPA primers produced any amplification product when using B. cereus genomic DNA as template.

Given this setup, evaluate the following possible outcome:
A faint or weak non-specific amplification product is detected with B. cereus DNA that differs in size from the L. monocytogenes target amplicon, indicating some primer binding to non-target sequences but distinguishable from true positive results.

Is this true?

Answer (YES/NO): NO